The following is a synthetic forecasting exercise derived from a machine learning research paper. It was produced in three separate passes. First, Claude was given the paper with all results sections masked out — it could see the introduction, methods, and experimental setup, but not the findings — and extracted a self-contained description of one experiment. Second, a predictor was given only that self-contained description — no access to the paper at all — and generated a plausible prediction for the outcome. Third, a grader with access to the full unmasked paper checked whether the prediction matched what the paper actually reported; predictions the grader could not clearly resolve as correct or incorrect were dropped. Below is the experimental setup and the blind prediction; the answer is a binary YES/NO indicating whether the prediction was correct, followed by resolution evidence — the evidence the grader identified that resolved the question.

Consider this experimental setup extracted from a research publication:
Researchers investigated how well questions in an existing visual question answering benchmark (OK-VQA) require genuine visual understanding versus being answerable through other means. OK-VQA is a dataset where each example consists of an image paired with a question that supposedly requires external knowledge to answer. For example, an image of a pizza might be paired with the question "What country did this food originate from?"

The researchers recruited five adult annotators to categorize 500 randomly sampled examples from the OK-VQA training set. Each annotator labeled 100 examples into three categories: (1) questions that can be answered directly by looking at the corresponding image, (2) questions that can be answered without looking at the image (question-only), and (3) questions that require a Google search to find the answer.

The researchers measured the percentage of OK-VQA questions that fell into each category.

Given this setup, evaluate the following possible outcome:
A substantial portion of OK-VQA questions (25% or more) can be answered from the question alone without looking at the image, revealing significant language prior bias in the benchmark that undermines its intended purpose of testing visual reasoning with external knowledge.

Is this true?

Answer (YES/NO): NO